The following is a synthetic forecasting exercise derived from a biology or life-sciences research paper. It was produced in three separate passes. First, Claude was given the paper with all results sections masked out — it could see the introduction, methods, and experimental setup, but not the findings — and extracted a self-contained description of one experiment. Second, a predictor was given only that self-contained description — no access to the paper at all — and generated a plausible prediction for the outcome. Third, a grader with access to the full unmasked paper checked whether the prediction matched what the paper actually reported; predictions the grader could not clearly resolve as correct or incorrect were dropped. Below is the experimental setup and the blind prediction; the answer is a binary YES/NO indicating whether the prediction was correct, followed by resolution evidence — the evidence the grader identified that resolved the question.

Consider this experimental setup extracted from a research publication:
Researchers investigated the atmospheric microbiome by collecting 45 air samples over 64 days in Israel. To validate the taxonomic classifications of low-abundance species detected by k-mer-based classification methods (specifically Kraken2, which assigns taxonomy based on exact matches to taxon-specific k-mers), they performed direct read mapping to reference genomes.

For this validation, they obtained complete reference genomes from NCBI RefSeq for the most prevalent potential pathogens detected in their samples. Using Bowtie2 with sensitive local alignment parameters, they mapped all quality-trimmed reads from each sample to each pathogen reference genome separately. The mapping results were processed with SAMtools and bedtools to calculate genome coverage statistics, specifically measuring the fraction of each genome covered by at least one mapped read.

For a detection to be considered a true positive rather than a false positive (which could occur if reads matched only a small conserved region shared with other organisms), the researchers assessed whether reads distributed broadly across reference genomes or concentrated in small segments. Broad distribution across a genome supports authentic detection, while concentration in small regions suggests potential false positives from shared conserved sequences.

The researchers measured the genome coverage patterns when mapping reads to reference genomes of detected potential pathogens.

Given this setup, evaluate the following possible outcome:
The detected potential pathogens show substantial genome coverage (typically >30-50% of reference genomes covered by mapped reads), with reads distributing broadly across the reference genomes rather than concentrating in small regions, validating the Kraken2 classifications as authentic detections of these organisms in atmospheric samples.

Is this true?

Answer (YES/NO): NO